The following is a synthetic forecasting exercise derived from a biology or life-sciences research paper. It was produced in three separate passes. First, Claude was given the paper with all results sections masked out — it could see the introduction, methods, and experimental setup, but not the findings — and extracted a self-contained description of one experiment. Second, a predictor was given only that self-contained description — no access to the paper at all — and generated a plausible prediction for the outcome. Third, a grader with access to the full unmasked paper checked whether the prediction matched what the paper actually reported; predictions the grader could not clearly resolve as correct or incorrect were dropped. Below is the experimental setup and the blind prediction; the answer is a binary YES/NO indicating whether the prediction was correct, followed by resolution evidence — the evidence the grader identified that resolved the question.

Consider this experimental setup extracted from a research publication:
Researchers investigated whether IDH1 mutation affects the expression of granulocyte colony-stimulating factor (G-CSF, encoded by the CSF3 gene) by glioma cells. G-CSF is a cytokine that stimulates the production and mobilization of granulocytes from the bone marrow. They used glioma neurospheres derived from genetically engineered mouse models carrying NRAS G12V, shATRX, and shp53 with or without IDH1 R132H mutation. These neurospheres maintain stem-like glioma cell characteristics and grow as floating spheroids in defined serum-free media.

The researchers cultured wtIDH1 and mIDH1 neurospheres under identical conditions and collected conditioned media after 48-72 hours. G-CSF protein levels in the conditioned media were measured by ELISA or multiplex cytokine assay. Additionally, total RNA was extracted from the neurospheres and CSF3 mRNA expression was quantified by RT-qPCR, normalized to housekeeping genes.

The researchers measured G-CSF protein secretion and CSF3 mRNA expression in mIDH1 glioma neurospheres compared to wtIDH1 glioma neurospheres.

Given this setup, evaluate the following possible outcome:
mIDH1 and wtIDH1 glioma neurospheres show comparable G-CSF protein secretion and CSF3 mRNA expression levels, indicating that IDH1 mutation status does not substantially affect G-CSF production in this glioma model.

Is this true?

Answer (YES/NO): NO